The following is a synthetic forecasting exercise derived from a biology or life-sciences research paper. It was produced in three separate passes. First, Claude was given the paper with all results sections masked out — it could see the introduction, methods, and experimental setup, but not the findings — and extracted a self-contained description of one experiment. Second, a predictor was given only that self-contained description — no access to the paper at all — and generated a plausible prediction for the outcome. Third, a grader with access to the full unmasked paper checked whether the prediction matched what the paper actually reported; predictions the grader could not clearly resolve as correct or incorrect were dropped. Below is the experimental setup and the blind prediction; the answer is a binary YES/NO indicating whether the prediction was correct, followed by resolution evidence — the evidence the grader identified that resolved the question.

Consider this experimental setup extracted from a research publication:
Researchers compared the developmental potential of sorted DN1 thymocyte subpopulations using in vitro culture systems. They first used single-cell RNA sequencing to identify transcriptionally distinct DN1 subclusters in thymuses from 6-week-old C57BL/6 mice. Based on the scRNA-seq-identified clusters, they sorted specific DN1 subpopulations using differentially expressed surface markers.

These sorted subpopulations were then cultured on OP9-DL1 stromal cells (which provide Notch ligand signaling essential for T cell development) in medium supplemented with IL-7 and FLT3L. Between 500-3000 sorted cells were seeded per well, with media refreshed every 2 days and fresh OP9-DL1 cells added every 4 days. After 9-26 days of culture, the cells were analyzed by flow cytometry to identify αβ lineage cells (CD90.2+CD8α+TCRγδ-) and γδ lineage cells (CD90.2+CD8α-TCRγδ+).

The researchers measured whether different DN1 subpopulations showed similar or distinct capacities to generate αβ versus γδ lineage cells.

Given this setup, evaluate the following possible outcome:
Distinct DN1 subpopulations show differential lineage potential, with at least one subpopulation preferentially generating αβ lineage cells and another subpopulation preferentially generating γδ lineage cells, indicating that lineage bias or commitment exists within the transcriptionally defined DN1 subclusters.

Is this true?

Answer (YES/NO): YES